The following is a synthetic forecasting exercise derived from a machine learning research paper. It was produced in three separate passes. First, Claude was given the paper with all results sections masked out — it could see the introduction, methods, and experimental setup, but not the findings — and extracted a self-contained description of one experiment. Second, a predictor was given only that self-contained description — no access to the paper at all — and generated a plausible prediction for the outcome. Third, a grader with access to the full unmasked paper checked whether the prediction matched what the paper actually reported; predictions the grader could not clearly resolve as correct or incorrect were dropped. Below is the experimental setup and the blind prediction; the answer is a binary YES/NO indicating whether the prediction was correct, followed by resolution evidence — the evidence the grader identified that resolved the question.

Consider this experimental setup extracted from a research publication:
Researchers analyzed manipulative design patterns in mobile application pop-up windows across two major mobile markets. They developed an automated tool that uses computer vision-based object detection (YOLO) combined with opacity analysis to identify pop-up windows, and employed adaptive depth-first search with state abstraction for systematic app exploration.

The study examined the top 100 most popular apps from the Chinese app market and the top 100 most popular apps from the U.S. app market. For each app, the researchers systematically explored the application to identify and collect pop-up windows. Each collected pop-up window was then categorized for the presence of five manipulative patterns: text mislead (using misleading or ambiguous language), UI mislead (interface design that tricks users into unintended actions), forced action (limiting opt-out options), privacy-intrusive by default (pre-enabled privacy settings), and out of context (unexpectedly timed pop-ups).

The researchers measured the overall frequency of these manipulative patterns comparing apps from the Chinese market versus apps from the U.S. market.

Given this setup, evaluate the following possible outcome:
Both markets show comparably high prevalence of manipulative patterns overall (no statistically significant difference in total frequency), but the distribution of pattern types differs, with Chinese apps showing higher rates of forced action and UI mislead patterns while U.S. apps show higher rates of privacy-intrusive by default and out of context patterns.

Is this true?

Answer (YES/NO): NO